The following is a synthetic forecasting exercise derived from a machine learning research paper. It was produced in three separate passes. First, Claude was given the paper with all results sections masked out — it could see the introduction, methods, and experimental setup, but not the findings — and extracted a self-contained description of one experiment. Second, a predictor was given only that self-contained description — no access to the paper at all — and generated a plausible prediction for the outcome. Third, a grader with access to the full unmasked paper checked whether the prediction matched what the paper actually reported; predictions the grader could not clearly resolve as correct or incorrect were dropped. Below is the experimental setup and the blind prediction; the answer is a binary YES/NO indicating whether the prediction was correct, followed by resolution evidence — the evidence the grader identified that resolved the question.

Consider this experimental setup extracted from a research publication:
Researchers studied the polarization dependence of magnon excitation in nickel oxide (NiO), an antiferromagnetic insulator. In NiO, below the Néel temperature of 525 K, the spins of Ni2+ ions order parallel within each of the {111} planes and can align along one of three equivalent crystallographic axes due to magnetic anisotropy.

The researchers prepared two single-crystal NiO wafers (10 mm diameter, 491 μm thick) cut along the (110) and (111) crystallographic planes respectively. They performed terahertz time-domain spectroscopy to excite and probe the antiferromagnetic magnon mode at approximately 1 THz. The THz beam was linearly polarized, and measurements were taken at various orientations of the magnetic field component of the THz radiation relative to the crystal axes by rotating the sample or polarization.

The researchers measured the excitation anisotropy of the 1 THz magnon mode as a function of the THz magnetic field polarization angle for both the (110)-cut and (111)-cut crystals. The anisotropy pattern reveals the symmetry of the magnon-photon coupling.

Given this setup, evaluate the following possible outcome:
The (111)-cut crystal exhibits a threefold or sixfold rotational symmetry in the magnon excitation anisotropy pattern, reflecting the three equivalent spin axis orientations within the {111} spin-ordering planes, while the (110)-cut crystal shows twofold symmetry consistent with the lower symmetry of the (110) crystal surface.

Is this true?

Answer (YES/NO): NO